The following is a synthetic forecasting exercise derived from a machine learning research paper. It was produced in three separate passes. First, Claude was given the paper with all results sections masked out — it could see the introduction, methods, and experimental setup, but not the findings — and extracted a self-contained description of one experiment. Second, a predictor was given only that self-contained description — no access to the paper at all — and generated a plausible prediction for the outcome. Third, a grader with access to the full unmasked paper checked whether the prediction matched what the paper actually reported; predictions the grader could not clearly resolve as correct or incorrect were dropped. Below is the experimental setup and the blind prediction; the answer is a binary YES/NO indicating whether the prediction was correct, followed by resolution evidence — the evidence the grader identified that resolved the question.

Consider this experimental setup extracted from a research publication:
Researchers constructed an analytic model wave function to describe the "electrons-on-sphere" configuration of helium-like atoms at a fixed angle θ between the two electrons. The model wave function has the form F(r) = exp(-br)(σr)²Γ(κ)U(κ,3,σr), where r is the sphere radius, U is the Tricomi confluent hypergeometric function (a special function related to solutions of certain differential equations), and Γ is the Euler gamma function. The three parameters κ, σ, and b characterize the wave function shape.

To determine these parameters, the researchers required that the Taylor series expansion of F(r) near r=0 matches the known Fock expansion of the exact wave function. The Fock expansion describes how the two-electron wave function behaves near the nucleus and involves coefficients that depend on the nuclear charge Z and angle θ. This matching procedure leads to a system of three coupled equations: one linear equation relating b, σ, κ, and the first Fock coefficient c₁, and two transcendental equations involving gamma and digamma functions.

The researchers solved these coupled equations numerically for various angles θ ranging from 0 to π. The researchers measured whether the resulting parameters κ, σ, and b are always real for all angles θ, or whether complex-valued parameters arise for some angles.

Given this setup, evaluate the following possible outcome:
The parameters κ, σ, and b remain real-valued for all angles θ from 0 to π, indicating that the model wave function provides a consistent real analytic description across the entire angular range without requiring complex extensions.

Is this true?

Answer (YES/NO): NO